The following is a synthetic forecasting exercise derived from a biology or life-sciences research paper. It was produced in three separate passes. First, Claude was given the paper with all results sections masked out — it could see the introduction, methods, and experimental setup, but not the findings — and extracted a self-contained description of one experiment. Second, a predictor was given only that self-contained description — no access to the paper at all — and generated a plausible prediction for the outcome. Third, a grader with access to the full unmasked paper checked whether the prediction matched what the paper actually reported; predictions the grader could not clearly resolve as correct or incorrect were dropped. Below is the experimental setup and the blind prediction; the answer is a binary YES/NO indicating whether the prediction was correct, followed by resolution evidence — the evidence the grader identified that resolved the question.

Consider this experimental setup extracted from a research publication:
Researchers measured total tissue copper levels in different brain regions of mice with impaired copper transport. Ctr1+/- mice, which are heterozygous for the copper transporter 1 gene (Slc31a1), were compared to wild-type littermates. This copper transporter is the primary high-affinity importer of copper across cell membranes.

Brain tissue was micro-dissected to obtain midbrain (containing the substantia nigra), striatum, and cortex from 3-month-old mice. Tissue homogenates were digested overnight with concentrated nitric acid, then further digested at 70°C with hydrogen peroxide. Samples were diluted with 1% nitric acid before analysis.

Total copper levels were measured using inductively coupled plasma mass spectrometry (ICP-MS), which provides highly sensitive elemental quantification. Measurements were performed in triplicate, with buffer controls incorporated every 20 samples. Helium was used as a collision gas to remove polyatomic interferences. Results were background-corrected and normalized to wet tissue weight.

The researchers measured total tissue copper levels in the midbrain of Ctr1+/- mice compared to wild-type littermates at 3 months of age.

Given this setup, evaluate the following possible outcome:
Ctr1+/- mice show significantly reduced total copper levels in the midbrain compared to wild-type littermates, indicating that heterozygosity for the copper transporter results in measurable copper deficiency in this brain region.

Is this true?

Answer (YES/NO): YES